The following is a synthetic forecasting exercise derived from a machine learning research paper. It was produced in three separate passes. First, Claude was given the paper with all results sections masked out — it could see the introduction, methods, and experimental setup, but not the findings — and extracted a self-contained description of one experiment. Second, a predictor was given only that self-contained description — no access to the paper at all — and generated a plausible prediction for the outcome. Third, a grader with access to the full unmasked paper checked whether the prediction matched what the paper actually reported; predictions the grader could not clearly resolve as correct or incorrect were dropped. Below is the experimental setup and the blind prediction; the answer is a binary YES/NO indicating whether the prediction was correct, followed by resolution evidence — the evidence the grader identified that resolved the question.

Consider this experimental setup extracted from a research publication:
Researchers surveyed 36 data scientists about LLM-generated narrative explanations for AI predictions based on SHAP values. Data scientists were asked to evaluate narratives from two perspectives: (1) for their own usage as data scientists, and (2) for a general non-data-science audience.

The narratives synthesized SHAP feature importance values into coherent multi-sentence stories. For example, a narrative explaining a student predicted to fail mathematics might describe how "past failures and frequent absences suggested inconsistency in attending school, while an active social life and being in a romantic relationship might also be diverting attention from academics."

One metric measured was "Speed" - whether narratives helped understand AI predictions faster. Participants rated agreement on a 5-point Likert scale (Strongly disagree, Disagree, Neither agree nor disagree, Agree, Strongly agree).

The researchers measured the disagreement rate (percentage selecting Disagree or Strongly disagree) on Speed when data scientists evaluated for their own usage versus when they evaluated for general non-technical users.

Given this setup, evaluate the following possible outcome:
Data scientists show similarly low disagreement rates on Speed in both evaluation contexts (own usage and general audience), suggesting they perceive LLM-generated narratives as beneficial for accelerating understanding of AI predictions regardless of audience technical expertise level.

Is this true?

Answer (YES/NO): NO